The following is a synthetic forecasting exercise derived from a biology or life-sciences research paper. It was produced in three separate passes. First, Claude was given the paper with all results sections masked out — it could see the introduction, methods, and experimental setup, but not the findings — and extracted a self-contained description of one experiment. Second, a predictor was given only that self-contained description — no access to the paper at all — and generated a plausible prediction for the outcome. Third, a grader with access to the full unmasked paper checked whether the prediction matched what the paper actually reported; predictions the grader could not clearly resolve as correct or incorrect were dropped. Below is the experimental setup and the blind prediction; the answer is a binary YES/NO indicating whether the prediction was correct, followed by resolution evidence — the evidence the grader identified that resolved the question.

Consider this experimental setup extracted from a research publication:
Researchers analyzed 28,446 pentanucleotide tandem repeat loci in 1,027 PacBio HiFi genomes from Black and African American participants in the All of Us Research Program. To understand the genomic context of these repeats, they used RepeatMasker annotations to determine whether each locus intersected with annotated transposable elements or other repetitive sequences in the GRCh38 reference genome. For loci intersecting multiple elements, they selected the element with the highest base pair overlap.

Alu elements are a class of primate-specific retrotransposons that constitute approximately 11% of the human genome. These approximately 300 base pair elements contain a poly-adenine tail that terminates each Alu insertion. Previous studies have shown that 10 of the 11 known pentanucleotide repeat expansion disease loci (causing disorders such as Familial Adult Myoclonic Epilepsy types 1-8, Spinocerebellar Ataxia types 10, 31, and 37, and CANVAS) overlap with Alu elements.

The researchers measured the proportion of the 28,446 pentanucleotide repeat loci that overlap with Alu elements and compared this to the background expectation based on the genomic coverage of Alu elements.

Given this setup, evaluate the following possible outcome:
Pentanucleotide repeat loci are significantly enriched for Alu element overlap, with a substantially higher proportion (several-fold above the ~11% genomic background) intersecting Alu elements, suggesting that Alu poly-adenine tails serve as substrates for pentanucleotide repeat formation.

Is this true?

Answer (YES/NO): YES